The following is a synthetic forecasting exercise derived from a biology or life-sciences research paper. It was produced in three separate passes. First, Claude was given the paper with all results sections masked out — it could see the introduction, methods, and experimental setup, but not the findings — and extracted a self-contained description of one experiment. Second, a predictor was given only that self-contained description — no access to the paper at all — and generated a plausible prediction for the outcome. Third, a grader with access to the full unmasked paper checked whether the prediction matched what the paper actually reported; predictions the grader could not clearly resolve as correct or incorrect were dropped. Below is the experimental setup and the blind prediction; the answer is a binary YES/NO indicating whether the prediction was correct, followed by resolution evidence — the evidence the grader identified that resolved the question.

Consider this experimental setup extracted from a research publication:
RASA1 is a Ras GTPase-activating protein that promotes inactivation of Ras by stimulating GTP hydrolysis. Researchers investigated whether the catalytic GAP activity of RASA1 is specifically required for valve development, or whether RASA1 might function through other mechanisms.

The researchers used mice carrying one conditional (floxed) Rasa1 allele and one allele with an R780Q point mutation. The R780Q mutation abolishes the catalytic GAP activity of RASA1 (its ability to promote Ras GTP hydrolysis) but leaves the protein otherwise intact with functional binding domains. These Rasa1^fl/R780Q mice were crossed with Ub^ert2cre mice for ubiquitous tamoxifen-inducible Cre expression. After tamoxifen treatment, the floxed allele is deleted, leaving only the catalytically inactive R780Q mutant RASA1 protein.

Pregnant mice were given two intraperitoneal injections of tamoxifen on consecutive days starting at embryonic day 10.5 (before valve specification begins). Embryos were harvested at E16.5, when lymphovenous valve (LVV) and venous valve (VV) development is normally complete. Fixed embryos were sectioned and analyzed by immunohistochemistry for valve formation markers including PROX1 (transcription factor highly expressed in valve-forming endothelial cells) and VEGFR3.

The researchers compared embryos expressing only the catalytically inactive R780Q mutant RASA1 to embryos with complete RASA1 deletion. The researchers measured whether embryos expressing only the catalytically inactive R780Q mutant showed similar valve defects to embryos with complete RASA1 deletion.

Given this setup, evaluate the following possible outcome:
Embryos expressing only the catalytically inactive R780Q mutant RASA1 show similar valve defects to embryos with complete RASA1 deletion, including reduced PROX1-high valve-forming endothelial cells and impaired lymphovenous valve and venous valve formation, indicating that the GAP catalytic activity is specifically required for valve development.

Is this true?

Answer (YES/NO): NO